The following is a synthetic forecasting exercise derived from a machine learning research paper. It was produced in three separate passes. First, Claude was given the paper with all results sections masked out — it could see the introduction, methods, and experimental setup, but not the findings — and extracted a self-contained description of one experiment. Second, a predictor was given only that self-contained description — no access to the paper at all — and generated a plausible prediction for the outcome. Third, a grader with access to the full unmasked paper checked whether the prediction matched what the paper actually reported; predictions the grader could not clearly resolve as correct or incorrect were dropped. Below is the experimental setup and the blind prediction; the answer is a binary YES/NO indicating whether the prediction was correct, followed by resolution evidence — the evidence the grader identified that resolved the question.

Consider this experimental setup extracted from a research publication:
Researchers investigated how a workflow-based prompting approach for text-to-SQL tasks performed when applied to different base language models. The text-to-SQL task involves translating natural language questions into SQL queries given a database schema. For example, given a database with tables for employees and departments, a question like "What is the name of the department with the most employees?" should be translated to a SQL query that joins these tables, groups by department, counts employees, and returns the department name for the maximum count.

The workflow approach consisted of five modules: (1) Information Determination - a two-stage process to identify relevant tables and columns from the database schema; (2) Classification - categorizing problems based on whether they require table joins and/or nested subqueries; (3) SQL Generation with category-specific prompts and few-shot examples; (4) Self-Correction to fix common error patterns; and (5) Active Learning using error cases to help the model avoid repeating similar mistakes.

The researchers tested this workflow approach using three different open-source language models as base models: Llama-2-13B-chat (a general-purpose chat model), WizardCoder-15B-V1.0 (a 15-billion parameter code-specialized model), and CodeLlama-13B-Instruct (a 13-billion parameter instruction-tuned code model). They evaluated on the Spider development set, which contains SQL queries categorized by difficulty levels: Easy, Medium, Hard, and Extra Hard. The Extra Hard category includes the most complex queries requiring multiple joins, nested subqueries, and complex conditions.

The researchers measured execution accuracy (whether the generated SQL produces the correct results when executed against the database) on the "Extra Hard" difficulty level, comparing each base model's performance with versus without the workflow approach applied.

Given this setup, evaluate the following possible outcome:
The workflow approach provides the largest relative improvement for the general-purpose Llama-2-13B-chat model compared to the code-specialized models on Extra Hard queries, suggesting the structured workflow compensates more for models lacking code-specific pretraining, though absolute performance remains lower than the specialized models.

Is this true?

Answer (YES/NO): NO